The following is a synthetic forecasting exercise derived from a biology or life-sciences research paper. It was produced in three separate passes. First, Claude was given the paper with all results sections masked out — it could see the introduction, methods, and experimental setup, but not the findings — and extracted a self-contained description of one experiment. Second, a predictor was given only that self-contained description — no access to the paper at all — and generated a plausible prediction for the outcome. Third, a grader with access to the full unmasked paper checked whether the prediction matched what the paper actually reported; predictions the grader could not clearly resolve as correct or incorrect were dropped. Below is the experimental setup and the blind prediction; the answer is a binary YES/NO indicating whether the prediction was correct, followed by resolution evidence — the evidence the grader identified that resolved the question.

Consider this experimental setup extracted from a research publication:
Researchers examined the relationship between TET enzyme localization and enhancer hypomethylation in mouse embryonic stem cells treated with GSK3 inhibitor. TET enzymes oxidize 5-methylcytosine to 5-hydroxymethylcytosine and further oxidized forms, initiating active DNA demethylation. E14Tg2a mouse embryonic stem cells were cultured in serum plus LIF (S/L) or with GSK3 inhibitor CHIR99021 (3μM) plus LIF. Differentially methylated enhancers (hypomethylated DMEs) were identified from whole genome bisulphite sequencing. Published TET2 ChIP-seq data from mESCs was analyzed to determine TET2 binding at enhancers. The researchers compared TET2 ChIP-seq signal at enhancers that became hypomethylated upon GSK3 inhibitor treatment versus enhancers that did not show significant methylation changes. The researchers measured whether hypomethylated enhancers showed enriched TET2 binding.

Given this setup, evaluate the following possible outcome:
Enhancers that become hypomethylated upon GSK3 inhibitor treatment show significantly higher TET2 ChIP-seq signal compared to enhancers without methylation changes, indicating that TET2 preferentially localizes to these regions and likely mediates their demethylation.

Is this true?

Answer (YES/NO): YES